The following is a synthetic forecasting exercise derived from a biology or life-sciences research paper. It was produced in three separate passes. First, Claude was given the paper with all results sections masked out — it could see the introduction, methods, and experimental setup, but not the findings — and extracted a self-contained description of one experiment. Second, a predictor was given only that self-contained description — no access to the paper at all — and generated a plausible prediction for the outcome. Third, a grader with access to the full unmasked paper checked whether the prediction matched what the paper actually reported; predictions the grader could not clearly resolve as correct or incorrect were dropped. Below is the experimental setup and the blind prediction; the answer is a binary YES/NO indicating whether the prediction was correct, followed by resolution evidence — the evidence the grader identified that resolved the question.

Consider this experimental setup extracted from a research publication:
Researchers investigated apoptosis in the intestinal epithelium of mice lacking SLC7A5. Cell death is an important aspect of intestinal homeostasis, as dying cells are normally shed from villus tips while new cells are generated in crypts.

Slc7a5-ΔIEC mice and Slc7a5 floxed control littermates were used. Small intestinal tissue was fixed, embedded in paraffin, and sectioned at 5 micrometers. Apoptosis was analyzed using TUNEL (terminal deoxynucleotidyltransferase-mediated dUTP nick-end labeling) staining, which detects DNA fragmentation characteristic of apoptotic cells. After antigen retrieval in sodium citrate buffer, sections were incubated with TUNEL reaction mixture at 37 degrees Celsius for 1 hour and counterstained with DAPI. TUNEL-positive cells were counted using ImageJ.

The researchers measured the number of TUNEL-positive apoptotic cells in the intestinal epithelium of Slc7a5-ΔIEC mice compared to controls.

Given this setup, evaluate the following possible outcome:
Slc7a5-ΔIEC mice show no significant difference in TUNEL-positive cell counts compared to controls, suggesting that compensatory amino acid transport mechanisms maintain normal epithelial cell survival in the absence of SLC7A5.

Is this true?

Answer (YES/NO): NO